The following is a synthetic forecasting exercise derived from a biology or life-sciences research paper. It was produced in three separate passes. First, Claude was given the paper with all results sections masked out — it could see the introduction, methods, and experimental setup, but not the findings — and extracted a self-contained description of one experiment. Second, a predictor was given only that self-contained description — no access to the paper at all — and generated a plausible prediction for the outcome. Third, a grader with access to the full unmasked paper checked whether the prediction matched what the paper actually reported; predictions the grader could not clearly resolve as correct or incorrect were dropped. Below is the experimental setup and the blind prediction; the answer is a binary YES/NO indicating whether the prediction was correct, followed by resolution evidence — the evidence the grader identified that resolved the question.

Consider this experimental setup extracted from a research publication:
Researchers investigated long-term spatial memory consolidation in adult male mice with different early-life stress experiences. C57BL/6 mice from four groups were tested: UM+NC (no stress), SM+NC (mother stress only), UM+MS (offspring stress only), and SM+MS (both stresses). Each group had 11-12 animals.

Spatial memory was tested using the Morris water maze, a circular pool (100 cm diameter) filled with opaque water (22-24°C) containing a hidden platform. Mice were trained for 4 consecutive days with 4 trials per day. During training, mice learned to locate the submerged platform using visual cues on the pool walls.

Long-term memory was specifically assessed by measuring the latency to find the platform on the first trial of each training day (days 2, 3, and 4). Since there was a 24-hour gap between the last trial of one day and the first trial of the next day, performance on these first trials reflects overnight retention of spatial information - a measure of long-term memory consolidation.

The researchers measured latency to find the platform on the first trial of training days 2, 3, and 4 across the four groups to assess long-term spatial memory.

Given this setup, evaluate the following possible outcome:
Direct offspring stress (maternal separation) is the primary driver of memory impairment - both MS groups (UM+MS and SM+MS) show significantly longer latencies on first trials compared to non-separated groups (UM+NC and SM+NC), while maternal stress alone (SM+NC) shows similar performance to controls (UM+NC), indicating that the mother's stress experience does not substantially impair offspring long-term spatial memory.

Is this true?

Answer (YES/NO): NO